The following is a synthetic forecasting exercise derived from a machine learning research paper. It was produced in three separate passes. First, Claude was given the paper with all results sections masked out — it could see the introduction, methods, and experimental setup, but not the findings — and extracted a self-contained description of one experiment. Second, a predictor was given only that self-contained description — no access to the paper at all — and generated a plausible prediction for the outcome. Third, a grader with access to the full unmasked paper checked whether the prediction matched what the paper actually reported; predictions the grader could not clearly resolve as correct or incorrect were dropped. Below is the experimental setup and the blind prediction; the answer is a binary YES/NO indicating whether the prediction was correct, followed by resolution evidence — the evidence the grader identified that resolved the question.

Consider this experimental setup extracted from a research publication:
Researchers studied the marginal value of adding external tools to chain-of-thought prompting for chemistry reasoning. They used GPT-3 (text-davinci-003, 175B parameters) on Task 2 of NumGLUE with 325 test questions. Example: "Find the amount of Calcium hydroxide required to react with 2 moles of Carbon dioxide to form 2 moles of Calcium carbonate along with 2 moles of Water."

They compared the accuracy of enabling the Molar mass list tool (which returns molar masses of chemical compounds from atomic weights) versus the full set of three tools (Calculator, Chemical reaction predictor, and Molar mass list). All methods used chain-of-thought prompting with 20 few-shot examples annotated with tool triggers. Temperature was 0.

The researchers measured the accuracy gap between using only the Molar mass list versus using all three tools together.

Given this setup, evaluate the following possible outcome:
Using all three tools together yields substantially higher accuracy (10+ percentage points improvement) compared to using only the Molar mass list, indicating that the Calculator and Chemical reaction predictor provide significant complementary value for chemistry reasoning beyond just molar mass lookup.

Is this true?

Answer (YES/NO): YES